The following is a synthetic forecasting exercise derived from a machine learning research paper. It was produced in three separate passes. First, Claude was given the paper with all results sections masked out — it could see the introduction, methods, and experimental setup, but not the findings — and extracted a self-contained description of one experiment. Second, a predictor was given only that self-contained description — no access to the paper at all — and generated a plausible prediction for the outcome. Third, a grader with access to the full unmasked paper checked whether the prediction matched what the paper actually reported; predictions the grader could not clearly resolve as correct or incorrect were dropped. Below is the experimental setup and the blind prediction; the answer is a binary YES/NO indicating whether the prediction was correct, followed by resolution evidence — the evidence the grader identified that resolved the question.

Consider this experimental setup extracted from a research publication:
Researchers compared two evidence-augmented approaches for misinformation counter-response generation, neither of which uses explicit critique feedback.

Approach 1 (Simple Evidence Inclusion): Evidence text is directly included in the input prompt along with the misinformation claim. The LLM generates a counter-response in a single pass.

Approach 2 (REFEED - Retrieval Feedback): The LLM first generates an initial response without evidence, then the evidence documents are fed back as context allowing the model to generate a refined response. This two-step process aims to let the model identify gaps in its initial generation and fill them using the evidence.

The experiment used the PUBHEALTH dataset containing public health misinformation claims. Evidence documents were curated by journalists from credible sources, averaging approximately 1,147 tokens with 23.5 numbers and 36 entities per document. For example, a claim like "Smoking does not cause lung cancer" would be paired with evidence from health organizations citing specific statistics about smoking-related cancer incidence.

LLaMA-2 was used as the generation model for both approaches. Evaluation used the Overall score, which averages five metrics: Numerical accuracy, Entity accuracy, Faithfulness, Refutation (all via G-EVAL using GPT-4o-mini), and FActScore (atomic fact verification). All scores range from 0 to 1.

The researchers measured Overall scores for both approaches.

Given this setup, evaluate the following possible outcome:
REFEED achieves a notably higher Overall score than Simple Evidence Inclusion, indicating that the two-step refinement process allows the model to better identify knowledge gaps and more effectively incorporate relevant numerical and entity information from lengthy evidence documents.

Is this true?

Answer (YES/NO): NO